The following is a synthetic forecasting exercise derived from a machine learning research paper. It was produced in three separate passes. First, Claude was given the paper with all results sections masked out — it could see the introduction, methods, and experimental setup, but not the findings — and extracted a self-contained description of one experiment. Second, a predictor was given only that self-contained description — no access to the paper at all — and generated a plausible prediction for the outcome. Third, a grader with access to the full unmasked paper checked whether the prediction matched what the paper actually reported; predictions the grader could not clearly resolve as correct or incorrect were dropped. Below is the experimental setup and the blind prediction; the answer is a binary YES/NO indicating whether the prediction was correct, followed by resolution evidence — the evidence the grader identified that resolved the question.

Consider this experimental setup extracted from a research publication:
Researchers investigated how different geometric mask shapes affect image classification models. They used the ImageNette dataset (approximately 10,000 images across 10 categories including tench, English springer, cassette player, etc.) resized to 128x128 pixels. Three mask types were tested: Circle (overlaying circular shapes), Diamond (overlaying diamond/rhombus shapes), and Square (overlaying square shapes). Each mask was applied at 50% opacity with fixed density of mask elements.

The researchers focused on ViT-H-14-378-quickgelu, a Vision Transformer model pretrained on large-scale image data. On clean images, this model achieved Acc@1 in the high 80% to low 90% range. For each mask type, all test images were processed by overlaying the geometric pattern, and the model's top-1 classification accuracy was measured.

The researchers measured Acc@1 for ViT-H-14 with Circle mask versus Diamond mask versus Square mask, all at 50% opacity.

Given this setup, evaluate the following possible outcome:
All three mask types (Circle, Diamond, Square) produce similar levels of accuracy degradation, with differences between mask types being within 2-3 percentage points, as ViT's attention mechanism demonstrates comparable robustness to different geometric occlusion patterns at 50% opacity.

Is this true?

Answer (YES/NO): NO